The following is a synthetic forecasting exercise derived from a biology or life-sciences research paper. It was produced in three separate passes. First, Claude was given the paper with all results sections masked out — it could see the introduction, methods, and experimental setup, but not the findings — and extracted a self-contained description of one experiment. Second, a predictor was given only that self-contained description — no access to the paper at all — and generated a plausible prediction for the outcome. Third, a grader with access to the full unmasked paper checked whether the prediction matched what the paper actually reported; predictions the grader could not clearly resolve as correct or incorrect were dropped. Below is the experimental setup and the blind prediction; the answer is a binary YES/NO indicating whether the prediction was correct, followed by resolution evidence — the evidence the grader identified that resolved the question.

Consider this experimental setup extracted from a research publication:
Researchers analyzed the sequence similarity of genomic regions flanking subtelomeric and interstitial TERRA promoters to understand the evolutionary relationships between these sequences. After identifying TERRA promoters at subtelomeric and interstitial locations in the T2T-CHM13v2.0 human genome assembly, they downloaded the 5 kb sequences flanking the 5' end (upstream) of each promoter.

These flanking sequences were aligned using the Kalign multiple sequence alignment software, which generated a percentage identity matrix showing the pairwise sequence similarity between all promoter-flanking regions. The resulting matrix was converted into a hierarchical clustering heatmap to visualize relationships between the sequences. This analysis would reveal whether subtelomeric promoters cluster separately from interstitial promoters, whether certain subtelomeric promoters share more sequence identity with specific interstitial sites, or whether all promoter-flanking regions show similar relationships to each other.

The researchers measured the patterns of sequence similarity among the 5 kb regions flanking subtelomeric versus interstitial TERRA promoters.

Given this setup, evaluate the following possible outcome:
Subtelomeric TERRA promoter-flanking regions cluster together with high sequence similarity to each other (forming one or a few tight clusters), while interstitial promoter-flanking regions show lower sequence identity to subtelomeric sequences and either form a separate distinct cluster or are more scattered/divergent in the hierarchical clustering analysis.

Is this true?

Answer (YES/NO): NO